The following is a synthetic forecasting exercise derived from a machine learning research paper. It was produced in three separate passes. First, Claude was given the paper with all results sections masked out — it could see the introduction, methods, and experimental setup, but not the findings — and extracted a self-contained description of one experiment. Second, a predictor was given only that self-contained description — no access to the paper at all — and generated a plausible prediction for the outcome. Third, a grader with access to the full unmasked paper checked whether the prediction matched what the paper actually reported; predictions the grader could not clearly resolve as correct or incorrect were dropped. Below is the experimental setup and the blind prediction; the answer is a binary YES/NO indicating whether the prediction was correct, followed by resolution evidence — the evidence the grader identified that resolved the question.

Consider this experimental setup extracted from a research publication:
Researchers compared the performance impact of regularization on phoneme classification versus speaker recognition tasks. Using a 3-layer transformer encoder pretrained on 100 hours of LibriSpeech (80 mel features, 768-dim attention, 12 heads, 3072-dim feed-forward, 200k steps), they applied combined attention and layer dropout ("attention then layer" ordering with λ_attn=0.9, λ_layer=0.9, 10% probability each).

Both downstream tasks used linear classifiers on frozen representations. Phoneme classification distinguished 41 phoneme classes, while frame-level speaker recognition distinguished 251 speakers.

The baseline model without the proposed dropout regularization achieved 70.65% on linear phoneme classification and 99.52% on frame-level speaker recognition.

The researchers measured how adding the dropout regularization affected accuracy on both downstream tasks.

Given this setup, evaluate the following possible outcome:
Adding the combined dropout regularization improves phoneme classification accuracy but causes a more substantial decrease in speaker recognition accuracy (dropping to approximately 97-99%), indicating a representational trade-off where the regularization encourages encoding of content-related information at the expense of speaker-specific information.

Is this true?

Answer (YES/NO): NO